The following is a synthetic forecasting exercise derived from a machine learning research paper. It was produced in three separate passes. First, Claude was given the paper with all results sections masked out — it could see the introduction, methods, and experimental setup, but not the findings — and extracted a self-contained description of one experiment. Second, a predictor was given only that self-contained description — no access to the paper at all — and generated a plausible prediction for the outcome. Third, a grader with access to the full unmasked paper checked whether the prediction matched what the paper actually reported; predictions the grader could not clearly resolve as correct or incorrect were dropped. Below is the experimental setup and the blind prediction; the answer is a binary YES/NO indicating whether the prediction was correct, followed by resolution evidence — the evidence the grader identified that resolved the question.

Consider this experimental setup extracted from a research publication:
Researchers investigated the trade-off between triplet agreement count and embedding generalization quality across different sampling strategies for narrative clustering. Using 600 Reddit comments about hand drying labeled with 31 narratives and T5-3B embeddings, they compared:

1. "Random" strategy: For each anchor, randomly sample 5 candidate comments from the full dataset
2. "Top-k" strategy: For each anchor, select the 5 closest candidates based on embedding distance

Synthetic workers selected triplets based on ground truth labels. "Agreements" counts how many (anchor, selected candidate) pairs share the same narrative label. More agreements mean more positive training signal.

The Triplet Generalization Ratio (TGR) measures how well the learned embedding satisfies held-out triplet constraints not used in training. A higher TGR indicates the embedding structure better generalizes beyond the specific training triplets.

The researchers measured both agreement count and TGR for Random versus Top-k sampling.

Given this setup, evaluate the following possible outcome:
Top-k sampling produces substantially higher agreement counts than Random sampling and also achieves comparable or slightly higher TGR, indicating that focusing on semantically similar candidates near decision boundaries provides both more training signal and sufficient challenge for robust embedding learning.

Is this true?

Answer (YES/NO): NO